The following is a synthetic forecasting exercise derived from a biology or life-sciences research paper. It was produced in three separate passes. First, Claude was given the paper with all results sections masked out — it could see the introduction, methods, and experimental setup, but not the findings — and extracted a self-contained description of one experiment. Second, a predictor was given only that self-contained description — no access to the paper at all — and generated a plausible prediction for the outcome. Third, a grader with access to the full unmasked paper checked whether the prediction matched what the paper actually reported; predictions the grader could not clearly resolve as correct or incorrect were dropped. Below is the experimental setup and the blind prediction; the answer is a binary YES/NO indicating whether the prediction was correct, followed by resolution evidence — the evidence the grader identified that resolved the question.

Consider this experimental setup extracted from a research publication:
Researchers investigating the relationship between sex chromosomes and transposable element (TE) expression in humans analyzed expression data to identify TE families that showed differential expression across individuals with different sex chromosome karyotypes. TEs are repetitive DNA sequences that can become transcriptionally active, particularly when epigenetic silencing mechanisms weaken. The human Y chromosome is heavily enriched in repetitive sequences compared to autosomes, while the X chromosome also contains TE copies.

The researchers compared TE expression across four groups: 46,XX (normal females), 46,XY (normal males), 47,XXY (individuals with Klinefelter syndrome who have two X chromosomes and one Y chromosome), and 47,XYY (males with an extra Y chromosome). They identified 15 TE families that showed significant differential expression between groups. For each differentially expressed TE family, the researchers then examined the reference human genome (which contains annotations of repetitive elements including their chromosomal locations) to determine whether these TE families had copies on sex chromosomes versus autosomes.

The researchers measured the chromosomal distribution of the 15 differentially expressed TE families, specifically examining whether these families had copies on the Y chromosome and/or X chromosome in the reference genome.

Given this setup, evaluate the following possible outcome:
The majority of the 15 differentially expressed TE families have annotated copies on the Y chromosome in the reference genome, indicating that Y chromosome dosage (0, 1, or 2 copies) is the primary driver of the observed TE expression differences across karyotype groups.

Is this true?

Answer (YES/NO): YES